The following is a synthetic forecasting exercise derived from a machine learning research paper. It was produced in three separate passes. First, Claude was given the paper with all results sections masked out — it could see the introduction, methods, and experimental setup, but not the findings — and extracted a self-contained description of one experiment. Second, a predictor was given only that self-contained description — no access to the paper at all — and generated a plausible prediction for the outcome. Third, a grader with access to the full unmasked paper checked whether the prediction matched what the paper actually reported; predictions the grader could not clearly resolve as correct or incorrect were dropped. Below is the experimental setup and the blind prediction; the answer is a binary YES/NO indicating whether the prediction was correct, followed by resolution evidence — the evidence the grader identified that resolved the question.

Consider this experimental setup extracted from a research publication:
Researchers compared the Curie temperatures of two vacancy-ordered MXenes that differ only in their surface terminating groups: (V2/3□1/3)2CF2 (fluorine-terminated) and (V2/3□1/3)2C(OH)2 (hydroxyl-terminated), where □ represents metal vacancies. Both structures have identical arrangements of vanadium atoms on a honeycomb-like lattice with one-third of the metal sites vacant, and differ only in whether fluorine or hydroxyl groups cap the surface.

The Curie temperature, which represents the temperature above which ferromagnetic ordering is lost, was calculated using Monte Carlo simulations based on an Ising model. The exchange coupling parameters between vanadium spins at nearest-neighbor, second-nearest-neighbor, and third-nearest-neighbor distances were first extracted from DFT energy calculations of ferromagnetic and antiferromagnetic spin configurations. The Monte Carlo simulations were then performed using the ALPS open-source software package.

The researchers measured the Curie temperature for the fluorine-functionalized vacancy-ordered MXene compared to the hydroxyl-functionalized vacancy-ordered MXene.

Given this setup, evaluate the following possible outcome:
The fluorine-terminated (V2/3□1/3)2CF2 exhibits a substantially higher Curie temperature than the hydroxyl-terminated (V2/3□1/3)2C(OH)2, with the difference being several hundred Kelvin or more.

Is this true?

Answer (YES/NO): NO